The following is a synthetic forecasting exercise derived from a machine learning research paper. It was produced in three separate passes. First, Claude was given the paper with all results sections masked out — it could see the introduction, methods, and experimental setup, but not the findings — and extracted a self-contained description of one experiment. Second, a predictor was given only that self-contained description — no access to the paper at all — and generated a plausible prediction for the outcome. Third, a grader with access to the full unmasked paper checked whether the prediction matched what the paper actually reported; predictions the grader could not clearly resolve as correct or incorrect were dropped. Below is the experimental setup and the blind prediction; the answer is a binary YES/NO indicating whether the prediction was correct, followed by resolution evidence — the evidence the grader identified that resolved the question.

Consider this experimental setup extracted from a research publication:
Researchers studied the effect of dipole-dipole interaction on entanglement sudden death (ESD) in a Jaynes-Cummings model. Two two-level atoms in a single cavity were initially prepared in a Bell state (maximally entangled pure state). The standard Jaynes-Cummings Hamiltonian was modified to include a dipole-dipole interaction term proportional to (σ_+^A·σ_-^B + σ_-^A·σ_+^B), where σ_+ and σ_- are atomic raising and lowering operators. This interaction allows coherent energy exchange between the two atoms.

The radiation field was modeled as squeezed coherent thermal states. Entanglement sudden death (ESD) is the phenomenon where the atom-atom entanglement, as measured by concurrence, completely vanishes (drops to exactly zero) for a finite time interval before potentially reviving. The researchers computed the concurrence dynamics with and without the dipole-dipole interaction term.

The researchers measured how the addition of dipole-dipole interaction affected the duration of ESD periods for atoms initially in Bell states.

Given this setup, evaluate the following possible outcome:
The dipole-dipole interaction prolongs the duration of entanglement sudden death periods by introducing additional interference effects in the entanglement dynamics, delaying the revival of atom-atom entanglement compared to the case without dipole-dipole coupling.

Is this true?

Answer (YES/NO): NO